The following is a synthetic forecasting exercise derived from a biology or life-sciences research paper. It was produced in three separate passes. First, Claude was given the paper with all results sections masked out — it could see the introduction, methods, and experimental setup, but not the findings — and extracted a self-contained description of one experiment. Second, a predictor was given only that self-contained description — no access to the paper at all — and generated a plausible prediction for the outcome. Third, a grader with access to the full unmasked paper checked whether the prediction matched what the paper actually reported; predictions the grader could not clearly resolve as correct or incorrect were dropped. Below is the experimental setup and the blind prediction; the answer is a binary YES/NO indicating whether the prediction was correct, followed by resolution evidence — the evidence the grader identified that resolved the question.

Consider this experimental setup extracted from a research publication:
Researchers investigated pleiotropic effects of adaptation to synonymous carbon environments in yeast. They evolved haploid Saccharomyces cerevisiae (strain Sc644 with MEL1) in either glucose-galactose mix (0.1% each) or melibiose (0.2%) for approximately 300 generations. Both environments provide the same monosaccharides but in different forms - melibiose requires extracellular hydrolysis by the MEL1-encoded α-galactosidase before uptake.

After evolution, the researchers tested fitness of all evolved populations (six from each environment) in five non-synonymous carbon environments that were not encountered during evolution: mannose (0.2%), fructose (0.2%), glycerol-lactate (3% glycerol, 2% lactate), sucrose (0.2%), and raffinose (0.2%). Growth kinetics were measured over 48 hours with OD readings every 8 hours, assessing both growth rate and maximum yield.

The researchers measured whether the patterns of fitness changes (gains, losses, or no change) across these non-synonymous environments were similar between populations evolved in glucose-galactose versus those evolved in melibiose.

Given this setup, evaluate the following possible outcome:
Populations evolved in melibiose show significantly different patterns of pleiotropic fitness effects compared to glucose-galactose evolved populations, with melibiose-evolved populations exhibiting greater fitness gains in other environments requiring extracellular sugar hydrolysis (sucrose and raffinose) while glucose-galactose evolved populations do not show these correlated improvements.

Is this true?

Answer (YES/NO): NO